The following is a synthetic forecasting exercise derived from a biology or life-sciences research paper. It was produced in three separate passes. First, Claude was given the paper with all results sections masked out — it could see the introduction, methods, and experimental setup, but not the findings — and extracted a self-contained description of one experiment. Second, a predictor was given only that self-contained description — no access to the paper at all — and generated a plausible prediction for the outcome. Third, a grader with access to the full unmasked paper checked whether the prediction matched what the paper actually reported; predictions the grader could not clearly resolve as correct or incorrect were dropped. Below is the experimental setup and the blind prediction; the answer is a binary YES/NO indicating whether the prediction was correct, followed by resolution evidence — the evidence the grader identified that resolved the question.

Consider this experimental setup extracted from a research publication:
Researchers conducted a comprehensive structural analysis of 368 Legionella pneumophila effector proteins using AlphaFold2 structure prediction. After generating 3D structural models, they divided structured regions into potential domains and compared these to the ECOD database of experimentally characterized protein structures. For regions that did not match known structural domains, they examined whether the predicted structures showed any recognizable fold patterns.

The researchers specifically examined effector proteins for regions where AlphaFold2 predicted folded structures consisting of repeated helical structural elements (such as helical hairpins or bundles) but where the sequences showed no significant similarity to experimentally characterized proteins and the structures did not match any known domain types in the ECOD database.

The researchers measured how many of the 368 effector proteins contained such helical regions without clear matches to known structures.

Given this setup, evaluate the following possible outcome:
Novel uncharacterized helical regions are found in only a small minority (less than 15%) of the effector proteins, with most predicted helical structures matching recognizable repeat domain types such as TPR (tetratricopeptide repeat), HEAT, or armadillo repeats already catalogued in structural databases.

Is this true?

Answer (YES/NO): NO